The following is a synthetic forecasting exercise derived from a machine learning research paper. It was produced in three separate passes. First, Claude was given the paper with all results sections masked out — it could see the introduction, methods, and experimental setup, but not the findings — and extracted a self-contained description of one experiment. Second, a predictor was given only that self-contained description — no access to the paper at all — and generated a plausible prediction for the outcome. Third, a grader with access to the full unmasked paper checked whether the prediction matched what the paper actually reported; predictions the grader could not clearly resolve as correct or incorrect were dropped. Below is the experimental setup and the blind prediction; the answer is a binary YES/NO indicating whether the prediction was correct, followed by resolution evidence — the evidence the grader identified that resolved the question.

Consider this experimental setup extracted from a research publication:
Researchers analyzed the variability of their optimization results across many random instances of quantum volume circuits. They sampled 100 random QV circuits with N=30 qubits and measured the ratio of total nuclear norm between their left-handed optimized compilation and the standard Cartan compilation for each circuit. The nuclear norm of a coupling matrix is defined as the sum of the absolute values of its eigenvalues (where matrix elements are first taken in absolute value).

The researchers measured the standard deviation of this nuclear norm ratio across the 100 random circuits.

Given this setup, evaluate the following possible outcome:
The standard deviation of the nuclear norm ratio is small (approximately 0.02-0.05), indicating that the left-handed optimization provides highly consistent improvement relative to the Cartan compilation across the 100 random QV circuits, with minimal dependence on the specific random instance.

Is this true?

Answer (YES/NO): NO